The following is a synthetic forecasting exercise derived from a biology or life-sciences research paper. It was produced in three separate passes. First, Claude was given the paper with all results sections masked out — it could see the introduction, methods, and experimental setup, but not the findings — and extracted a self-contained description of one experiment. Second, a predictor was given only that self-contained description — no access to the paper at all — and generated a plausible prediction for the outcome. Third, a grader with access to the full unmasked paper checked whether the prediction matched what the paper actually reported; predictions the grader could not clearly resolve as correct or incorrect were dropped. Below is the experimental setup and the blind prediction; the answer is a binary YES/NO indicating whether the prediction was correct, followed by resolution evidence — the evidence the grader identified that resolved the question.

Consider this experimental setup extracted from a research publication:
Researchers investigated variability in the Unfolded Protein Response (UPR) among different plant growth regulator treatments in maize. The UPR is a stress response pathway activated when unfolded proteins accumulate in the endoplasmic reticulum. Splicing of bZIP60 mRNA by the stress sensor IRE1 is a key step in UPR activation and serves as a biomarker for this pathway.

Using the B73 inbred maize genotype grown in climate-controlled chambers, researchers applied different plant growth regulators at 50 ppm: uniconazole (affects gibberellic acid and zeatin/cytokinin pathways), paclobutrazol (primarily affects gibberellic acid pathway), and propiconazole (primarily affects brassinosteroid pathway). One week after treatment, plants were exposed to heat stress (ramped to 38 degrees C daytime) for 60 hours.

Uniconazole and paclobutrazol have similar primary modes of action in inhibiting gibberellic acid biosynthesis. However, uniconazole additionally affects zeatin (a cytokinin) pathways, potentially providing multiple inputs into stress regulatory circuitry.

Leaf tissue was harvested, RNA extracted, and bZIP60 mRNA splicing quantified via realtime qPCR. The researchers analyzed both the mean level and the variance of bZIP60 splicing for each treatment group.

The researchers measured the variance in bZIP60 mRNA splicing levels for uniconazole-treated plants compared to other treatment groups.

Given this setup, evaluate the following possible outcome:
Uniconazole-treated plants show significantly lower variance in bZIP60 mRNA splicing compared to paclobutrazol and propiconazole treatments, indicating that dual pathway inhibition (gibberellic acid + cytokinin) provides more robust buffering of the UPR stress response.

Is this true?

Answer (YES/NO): NO